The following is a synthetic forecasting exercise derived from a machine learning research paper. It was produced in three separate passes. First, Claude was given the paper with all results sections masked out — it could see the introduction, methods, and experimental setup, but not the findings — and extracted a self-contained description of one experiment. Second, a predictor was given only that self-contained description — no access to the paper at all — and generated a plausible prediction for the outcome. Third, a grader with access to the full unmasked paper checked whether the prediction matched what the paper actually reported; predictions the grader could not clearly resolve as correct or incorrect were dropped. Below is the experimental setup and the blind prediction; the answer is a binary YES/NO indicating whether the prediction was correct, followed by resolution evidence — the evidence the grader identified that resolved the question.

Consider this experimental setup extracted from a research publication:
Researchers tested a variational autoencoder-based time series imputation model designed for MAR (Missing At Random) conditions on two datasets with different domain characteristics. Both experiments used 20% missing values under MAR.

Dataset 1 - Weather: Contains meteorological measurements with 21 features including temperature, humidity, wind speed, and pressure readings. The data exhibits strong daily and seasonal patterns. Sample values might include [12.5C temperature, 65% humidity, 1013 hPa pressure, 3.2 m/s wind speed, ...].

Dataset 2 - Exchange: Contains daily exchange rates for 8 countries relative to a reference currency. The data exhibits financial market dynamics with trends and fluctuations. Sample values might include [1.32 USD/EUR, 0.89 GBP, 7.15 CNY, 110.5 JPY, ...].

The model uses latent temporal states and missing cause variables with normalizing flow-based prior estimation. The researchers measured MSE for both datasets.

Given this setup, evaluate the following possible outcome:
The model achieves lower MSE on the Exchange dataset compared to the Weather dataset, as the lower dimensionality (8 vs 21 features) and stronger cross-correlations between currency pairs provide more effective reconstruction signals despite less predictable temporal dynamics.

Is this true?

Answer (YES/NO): YES